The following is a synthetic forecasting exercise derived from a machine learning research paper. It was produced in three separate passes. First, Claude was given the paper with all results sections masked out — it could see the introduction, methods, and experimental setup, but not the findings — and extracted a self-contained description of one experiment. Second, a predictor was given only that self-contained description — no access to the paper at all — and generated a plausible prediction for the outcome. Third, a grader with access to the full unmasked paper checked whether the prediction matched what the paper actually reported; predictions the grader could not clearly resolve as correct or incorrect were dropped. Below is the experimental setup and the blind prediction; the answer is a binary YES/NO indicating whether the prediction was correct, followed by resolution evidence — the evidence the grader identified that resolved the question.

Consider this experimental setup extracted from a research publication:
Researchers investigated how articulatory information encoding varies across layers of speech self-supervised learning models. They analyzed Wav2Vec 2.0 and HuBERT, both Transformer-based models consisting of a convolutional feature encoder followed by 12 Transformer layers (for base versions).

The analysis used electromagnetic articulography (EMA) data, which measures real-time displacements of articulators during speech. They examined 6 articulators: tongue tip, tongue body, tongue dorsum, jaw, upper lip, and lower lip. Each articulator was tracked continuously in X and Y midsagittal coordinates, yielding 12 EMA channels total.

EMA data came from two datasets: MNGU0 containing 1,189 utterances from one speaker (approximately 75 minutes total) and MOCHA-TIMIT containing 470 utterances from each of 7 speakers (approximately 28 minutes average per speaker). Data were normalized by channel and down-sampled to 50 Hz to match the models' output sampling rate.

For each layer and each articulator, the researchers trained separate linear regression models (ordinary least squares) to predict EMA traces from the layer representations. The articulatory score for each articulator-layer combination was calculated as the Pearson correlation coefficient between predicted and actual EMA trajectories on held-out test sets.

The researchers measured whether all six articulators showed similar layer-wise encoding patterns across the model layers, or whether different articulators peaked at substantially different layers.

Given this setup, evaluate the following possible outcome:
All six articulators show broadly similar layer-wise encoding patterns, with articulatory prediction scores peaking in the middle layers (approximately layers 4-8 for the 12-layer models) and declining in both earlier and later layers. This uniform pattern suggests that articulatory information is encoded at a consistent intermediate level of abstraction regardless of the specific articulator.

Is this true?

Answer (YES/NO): NO